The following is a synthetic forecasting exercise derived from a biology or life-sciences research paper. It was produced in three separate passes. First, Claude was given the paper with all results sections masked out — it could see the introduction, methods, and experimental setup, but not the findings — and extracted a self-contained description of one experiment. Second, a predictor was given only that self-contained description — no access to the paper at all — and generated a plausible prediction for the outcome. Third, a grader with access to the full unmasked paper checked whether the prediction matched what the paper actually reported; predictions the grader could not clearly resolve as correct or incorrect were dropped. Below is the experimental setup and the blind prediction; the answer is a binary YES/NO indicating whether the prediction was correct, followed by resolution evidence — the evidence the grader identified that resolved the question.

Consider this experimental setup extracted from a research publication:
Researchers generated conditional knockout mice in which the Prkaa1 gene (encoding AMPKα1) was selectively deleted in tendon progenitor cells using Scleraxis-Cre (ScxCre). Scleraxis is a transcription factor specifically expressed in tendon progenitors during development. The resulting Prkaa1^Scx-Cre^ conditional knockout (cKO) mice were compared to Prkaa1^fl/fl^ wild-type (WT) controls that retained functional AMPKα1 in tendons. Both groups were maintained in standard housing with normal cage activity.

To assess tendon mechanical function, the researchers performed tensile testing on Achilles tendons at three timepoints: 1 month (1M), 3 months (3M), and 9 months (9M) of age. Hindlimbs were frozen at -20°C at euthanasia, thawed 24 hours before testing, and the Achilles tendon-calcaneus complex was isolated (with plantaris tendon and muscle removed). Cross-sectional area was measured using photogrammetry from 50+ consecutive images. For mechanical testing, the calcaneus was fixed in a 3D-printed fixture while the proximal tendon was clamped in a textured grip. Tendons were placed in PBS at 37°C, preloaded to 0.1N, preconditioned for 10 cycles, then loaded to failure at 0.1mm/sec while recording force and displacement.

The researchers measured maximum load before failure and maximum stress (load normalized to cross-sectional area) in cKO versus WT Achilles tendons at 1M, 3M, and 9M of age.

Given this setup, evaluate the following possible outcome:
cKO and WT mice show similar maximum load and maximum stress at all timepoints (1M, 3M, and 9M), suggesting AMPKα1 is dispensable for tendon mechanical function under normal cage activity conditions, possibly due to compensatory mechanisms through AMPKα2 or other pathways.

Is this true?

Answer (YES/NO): NO